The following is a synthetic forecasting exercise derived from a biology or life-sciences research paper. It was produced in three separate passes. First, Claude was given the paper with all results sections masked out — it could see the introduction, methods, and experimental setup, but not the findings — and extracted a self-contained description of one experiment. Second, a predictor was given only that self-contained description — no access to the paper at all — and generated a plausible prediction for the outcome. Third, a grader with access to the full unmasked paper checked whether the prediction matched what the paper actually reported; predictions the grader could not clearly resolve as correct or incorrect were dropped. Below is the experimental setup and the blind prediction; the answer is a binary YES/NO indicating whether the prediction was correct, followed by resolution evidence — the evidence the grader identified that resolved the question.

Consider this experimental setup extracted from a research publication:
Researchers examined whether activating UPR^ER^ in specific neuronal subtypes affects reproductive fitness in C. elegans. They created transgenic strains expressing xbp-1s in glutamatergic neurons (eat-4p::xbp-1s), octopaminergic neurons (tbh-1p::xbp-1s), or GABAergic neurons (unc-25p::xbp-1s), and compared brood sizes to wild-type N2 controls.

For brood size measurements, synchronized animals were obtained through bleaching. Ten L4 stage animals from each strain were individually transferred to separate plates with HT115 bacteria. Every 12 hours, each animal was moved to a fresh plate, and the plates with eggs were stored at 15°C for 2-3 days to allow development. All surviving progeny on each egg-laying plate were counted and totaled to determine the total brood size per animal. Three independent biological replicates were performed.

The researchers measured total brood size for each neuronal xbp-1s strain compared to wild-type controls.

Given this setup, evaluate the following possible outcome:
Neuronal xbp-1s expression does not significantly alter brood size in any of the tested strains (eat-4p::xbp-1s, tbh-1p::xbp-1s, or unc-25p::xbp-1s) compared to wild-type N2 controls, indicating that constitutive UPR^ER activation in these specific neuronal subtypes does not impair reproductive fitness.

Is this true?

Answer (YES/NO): YES